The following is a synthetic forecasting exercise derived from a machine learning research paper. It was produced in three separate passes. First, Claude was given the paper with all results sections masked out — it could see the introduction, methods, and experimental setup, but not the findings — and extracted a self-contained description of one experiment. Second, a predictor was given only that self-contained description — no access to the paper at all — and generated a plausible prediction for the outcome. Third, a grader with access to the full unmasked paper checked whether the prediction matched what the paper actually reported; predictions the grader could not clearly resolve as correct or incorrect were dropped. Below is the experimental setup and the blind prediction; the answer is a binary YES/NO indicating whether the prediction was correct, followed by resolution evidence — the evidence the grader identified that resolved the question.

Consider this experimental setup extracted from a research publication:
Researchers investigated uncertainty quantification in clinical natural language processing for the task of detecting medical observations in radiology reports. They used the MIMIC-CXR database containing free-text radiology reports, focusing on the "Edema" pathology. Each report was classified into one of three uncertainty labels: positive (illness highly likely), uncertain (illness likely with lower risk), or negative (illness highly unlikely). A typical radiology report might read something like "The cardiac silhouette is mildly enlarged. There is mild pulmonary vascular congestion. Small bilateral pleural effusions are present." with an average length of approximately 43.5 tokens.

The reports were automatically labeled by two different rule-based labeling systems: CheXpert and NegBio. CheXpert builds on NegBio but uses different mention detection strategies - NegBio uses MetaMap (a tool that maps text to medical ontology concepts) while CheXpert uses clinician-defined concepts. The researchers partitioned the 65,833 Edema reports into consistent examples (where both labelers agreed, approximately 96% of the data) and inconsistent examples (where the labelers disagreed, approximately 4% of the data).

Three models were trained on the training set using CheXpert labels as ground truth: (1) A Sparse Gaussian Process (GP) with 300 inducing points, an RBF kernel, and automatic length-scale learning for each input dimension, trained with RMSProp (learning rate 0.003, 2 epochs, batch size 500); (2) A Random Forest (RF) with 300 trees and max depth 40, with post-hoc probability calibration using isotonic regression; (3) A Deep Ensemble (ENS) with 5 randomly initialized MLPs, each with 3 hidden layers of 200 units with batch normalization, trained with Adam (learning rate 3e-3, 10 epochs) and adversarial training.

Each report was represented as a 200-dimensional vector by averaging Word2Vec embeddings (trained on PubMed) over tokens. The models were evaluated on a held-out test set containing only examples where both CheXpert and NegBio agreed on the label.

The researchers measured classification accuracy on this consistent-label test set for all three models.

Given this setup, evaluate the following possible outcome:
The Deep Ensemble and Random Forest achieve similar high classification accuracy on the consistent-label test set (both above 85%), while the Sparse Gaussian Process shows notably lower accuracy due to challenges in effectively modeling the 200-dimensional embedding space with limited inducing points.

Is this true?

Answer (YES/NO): NO